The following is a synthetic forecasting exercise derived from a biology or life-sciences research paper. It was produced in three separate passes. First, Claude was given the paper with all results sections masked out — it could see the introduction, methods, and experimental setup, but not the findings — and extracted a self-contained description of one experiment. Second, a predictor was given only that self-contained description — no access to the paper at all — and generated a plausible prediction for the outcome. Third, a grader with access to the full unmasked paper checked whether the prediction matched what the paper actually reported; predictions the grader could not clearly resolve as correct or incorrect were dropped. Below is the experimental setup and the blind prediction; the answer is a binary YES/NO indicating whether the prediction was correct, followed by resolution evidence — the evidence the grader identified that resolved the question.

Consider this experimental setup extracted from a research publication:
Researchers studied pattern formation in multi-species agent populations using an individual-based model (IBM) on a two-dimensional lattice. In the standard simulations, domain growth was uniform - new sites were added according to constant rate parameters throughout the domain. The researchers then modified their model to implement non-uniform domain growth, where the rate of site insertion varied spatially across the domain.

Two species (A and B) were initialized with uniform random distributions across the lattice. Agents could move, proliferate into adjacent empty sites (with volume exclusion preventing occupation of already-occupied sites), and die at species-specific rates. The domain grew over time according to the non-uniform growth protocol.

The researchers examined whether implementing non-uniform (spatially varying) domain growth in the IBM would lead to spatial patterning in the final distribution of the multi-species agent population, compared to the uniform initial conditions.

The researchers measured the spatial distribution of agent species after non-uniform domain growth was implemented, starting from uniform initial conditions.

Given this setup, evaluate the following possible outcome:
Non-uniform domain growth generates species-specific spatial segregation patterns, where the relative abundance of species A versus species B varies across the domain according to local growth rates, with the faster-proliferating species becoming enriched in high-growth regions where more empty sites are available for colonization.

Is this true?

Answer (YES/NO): NO